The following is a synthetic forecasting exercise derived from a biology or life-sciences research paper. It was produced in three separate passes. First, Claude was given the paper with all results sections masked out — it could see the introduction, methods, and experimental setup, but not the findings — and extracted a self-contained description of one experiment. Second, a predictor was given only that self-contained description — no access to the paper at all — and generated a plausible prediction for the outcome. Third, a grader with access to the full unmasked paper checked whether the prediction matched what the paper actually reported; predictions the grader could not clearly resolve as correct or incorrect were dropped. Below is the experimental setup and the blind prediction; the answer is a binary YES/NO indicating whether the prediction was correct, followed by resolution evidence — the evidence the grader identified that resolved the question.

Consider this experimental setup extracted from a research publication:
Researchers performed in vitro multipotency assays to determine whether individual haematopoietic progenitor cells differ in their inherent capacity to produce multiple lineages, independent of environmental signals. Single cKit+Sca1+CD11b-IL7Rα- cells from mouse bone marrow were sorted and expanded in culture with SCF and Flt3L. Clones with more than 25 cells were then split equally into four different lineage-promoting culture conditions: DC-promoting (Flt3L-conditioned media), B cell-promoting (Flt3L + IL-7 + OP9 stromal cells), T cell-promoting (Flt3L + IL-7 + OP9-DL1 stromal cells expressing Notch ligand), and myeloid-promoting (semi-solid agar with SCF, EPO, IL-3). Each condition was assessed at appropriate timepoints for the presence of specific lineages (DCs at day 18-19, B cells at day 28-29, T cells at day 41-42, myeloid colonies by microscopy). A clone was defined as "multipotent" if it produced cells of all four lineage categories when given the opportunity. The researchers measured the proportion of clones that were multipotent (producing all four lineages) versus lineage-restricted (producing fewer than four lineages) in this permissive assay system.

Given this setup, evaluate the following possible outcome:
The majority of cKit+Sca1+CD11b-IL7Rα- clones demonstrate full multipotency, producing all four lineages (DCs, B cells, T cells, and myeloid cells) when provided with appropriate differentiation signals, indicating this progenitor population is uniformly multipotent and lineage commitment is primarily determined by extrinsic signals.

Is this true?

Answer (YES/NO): NO